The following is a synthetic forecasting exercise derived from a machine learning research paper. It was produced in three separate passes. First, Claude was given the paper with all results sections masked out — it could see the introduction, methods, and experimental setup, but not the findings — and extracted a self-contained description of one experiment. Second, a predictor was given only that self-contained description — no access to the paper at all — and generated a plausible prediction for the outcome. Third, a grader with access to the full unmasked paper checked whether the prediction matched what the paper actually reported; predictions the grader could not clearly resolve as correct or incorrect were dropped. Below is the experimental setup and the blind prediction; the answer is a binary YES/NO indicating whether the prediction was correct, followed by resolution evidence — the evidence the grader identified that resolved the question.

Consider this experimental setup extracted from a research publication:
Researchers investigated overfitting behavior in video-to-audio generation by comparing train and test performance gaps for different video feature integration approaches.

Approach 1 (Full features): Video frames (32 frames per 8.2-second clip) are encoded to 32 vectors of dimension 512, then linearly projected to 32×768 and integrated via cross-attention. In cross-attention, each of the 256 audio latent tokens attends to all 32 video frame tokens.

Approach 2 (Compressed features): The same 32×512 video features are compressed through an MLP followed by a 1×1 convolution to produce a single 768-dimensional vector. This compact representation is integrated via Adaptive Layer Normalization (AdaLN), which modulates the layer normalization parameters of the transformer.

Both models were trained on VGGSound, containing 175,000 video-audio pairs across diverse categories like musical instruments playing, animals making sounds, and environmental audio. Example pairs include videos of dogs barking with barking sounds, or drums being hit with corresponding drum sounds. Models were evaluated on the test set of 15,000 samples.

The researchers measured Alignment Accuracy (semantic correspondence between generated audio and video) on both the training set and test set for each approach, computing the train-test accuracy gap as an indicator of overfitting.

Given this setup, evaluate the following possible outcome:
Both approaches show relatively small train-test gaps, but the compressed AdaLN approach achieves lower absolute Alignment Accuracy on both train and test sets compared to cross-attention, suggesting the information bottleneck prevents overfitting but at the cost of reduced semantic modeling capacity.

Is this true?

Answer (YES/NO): NO